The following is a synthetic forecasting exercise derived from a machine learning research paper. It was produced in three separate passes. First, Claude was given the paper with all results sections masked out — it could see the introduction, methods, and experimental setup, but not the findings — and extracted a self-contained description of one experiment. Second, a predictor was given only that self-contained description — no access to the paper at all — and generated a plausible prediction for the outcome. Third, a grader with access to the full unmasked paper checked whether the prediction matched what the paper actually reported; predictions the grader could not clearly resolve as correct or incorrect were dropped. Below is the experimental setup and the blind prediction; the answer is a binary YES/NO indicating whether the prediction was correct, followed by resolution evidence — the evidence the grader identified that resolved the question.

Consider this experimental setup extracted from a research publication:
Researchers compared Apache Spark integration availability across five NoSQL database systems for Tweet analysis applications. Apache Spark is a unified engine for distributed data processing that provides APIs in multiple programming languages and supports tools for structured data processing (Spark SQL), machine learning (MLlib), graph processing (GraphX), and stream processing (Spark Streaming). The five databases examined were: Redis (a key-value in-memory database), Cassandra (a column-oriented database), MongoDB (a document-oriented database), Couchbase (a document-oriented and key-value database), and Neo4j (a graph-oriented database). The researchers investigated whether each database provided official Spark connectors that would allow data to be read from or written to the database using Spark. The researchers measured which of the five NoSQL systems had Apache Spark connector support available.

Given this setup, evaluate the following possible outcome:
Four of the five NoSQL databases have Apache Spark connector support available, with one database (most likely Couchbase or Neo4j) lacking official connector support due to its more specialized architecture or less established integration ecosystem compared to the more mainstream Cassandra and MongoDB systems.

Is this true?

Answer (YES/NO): NO